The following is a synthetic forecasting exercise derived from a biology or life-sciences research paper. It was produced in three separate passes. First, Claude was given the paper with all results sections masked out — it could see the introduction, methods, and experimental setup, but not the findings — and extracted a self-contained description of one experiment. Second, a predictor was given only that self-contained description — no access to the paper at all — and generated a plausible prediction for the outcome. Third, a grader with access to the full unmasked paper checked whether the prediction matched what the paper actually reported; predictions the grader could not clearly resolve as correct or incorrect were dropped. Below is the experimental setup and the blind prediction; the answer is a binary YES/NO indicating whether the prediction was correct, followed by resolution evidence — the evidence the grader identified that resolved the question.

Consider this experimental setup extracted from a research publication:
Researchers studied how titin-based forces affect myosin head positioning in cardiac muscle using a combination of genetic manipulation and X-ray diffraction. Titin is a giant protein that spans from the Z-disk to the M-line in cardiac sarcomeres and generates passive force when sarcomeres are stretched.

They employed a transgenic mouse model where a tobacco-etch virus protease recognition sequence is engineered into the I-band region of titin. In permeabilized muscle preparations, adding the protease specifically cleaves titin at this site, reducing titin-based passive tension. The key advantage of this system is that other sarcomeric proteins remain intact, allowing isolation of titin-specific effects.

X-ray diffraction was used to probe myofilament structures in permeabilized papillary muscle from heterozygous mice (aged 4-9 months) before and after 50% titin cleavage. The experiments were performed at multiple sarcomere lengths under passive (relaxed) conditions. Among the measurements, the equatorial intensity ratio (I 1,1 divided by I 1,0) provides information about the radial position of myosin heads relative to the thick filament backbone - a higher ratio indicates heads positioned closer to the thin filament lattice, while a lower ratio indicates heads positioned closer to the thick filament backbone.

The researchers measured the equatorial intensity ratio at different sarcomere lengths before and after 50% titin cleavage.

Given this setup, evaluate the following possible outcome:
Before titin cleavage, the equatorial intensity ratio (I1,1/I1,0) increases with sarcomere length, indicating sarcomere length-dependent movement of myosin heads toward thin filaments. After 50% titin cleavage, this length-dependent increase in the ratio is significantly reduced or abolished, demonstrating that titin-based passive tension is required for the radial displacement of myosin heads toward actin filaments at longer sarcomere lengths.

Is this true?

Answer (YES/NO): NO